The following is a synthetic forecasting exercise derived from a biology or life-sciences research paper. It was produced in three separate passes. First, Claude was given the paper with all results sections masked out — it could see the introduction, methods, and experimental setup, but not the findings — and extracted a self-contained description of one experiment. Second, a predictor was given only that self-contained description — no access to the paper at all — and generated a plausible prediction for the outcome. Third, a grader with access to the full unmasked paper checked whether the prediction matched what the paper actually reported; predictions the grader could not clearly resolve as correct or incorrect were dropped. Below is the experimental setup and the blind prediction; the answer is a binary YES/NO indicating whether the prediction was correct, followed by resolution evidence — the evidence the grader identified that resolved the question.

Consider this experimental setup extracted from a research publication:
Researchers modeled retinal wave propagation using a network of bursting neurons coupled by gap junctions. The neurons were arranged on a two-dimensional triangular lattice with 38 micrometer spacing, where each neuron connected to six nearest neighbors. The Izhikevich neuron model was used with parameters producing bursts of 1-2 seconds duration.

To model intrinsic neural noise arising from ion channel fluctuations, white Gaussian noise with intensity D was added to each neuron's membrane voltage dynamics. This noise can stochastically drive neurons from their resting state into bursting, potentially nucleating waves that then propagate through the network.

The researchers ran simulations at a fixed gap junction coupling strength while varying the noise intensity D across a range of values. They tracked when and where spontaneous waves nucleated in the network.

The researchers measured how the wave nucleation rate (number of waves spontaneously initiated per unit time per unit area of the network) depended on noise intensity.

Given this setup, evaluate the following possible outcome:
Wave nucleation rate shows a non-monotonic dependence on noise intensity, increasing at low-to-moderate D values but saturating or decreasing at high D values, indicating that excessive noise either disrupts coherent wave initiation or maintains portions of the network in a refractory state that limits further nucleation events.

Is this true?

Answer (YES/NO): NO